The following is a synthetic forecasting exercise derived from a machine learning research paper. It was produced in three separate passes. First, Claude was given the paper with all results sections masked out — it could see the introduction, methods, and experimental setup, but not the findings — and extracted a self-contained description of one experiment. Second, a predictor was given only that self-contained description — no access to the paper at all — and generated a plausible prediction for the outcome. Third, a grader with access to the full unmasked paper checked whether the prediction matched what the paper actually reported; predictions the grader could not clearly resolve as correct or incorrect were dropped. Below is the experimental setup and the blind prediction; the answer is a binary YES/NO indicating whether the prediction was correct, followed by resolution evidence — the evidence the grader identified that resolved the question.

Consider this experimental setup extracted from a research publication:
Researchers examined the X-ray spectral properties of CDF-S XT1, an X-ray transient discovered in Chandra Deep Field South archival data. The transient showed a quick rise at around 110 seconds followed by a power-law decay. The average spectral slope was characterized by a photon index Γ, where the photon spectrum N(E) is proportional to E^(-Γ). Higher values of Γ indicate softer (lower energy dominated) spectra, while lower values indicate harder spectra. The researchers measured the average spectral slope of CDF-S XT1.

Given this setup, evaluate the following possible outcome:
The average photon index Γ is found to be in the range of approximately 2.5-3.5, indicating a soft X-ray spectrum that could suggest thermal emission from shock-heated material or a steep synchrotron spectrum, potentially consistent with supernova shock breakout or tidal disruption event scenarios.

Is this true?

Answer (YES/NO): NO